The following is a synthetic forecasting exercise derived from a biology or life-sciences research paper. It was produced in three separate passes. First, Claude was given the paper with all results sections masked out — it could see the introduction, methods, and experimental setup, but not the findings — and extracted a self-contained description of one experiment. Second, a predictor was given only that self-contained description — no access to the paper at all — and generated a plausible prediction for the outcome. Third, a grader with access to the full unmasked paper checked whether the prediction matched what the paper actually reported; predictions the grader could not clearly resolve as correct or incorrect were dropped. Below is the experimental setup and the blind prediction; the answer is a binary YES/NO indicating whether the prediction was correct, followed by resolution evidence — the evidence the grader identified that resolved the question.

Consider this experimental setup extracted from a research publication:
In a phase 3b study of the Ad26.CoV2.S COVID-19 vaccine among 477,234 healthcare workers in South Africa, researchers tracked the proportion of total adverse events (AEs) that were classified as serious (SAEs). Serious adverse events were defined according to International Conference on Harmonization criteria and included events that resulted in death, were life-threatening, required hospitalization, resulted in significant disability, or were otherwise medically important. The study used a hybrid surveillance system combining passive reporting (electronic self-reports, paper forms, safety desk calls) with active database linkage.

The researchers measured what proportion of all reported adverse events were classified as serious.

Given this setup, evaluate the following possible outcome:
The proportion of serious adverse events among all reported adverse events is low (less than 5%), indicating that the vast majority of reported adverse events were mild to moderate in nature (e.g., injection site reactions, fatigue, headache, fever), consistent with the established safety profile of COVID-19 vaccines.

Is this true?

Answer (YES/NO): YES